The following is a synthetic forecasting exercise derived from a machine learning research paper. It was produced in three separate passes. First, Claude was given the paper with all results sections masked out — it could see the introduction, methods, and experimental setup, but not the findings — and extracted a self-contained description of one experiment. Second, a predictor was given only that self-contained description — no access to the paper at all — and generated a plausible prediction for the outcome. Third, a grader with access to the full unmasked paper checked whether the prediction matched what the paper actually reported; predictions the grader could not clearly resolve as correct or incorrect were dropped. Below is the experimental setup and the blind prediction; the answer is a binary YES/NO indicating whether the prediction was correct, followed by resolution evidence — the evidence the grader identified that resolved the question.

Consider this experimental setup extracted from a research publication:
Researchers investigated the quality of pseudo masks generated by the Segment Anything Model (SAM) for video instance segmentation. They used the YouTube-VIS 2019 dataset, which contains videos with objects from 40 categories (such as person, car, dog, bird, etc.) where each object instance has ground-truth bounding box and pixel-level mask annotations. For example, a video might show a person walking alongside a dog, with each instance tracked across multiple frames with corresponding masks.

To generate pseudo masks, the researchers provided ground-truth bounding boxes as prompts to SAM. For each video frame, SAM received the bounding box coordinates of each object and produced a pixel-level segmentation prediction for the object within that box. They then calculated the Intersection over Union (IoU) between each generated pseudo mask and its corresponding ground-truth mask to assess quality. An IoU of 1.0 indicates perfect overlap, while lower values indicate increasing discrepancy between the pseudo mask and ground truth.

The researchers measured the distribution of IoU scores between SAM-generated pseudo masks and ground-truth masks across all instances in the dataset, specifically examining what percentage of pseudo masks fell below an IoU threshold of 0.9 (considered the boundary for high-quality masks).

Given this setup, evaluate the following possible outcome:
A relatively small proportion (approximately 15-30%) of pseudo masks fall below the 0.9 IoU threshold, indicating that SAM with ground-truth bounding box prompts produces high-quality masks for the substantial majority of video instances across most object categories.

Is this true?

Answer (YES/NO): NO